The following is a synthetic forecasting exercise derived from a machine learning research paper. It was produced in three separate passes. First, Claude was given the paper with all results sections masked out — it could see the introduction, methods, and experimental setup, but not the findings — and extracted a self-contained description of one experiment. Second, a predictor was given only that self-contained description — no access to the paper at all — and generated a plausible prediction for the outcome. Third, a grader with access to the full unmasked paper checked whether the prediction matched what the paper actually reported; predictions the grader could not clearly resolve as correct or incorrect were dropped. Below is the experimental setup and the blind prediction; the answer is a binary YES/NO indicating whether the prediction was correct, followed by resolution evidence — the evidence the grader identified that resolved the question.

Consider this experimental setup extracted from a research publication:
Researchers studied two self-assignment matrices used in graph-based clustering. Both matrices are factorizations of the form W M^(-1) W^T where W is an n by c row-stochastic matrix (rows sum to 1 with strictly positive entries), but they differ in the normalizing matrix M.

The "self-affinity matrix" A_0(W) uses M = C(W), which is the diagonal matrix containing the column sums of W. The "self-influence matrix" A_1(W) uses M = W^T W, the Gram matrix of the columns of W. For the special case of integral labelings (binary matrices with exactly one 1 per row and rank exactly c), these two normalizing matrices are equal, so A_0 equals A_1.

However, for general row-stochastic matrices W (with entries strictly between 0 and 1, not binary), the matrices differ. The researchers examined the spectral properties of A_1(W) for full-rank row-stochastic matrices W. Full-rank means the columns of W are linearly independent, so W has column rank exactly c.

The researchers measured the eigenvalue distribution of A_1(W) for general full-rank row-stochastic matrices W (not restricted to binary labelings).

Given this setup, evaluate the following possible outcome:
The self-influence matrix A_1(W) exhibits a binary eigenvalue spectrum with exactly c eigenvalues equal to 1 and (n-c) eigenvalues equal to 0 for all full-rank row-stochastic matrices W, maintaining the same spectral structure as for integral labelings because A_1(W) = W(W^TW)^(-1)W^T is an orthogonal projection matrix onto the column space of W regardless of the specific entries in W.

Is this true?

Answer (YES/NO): YES